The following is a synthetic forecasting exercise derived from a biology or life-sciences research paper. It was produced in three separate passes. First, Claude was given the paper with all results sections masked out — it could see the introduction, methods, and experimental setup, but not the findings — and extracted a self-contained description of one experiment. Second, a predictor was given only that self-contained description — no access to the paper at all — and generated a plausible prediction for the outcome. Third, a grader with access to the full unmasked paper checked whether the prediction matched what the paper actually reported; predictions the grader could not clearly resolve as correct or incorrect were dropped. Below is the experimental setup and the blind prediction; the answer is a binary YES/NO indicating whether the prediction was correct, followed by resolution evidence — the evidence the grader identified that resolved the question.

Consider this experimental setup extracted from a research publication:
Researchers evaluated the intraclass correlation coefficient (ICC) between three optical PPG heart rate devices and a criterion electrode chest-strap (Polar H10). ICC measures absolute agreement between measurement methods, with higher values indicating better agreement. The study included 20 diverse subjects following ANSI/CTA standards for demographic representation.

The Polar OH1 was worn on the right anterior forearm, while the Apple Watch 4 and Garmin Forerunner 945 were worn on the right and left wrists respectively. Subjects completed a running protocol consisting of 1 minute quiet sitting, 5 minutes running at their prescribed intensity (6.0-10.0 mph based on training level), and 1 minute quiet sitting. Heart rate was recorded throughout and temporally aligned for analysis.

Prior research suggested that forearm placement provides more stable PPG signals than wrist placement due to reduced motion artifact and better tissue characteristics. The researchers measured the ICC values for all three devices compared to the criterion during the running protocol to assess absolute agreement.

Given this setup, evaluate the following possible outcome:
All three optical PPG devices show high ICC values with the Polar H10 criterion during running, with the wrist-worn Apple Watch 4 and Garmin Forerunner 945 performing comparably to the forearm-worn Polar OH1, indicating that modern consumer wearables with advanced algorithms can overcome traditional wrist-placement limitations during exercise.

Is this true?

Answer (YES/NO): NO